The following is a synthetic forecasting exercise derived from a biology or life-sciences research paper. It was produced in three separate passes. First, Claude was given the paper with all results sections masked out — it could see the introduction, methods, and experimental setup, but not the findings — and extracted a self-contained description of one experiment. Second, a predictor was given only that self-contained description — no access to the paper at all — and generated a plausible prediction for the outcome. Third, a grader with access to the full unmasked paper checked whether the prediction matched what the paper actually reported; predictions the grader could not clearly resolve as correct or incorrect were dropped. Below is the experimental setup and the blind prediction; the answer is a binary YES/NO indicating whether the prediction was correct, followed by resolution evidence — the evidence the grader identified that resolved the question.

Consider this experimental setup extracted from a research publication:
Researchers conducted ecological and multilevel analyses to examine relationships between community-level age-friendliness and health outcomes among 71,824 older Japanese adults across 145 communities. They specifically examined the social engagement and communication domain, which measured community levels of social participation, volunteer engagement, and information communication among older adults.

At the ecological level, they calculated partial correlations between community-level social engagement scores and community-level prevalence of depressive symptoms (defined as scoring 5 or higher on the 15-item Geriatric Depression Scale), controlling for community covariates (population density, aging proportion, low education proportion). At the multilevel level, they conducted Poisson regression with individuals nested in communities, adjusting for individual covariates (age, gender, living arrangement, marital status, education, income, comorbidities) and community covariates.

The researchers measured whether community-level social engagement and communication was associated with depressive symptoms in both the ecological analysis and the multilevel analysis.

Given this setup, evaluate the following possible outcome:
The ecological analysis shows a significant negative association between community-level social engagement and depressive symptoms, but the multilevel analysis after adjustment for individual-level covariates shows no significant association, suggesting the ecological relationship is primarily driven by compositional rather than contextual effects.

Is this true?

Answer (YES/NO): NO